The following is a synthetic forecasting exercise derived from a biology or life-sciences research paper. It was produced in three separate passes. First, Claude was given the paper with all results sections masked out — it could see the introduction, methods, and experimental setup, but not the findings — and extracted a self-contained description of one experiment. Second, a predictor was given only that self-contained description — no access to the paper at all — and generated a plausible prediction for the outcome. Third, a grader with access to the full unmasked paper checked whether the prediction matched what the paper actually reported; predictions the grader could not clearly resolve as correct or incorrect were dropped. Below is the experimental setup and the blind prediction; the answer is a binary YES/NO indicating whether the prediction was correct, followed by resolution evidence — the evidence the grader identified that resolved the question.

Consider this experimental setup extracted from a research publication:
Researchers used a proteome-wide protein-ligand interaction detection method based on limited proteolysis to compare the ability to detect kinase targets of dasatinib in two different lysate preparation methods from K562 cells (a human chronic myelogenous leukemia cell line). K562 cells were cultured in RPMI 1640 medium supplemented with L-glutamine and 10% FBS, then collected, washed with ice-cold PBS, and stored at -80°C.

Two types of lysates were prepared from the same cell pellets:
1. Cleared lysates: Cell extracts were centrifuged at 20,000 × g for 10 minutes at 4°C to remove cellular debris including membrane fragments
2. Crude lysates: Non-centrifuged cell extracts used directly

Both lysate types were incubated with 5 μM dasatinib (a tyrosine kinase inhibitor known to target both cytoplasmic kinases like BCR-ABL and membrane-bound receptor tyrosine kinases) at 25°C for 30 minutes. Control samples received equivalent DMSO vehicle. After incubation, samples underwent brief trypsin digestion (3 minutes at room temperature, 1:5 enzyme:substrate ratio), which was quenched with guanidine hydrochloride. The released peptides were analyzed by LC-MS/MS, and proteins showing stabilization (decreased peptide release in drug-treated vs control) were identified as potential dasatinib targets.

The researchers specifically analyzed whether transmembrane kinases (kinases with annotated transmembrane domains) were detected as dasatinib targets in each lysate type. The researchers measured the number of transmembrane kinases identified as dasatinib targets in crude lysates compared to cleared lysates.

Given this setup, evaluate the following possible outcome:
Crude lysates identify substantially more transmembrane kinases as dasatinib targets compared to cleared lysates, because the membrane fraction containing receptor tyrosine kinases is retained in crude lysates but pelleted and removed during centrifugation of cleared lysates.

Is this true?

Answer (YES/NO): YES